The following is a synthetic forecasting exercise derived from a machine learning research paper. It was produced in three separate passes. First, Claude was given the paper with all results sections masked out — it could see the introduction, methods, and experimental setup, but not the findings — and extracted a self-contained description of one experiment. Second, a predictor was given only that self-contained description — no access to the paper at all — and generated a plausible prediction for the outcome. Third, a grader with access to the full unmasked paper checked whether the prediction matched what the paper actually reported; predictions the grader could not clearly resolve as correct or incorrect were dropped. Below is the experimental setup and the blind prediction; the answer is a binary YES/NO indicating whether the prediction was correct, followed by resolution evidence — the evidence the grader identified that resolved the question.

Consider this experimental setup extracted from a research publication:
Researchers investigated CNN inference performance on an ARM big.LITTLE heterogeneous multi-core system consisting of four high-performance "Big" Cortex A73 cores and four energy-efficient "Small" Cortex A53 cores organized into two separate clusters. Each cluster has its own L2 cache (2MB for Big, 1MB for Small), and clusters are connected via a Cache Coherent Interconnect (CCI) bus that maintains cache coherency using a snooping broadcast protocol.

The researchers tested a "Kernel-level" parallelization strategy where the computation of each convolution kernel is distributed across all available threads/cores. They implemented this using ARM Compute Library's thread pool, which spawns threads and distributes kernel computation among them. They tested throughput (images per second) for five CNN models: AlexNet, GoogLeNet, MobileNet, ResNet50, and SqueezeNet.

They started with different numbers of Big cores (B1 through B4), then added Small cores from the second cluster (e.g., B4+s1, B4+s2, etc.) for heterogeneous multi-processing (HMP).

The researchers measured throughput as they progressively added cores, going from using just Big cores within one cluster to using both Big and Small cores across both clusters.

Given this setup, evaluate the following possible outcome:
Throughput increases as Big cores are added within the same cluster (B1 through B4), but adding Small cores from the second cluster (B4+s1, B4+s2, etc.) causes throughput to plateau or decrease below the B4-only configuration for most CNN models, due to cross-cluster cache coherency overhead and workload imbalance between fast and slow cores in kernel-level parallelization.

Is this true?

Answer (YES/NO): YES